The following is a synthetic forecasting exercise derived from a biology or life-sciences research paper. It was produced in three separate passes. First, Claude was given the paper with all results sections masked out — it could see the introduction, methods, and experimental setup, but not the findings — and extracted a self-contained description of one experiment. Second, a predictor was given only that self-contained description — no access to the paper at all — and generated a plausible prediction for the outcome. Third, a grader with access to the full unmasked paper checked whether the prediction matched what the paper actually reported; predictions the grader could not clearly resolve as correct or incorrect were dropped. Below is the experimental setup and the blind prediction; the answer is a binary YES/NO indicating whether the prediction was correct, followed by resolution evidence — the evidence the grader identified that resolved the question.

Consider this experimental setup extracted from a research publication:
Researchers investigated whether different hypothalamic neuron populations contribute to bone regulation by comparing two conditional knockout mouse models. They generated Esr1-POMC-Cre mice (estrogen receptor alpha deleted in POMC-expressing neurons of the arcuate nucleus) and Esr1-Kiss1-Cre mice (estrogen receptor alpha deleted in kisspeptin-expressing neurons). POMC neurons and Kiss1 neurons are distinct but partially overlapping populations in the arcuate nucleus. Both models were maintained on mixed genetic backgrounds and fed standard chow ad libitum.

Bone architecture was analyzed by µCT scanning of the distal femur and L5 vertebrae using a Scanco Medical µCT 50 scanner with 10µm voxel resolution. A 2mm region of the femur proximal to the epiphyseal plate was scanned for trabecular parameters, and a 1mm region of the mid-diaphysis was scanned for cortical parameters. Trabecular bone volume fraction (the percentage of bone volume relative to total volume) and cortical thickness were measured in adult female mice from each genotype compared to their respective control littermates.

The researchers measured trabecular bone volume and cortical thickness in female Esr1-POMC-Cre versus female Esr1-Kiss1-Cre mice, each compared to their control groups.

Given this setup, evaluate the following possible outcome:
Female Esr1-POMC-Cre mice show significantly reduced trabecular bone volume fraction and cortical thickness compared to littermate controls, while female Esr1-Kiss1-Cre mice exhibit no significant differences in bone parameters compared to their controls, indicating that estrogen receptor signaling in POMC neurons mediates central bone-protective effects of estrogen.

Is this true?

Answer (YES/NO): NO